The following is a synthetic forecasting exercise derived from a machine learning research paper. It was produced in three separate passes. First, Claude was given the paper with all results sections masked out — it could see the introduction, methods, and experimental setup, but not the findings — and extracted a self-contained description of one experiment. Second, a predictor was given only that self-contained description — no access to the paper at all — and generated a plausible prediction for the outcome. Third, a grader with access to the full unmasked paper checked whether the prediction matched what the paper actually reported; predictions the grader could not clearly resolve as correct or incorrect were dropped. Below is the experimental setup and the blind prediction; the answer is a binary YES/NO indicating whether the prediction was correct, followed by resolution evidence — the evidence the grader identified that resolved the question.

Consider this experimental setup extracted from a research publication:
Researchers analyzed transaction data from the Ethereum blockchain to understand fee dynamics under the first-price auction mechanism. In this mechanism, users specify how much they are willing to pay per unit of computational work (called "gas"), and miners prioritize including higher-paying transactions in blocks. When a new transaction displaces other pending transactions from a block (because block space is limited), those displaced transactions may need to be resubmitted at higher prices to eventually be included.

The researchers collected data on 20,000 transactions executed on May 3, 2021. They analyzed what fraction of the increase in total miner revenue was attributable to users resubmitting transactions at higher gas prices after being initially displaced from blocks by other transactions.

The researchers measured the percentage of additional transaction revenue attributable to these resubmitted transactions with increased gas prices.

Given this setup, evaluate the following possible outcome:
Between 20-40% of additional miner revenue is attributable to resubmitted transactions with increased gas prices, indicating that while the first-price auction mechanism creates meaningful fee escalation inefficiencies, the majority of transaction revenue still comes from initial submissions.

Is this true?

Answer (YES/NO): NO